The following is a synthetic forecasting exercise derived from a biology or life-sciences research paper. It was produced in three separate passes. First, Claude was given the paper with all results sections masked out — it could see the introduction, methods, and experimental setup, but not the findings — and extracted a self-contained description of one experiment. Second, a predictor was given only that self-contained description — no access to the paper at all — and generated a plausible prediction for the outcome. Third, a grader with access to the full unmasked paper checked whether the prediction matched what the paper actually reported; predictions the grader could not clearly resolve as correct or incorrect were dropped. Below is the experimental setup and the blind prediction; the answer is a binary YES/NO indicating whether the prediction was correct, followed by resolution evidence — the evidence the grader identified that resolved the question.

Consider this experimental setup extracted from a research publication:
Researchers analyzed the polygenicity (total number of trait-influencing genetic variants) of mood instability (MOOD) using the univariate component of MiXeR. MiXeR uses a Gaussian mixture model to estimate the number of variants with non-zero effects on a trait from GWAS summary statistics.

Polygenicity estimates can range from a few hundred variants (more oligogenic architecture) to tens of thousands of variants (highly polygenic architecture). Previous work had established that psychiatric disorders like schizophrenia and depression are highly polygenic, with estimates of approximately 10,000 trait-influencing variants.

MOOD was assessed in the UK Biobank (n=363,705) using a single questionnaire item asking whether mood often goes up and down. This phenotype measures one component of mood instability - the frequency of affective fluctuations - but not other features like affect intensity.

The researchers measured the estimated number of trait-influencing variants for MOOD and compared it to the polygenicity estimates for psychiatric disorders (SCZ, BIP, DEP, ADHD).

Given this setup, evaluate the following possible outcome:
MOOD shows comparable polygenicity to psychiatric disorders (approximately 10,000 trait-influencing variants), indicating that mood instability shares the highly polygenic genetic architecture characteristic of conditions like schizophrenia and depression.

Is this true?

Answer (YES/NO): YES